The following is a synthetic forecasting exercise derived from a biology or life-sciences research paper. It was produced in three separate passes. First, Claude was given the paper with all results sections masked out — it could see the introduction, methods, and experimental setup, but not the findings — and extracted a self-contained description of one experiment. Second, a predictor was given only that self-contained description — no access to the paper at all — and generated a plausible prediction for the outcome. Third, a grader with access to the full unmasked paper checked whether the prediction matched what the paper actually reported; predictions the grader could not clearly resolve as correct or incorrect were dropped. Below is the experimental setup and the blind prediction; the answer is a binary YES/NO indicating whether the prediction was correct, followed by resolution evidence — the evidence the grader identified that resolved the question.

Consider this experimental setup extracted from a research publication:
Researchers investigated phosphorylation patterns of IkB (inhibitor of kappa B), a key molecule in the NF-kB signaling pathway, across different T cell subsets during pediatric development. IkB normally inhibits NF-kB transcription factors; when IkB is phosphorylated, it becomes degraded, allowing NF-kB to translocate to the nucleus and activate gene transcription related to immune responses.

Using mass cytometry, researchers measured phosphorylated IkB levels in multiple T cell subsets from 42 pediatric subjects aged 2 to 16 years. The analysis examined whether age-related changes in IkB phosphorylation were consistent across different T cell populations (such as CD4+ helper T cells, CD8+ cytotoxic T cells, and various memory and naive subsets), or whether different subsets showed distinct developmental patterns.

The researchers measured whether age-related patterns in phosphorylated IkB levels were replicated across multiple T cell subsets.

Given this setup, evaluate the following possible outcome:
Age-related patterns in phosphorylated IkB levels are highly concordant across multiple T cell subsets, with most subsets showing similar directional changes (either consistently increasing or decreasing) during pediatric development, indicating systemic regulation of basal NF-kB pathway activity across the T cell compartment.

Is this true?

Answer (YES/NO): YES